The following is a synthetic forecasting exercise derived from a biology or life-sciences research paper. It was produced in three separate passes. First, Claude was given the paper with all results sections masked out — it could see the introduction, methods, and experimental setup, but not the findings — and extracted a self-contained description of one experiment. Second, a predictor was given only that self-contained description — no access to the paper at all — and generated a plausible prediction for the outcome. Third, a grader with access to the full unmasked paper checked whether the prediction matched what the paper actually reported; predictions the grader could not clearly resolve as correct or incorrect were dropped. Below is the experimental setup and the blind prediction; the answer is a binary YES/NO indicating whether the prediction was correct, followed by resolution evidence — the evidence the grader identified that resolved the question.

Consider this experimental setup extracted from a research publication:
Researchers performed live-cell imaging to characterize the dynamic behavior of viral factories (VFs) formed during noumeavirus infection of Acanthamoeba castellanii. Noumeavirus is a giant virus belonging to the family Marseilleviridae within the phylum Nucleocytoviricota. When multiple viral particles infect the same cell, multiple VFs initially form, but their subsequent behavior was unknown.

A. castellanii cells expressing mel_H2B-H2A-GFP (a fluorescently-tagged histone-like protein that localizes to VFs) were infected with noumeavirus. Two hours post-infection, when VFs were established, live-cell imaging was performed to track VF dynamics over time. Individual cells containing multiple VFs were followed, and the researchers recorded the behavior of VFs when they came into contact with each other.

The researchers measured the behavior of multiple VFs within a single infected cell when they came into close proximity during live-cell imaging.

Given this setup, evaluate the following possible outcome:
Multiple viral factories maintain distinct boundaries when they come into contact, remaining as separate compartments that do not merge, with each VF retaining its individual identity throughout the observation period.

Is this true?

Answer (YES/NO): NO